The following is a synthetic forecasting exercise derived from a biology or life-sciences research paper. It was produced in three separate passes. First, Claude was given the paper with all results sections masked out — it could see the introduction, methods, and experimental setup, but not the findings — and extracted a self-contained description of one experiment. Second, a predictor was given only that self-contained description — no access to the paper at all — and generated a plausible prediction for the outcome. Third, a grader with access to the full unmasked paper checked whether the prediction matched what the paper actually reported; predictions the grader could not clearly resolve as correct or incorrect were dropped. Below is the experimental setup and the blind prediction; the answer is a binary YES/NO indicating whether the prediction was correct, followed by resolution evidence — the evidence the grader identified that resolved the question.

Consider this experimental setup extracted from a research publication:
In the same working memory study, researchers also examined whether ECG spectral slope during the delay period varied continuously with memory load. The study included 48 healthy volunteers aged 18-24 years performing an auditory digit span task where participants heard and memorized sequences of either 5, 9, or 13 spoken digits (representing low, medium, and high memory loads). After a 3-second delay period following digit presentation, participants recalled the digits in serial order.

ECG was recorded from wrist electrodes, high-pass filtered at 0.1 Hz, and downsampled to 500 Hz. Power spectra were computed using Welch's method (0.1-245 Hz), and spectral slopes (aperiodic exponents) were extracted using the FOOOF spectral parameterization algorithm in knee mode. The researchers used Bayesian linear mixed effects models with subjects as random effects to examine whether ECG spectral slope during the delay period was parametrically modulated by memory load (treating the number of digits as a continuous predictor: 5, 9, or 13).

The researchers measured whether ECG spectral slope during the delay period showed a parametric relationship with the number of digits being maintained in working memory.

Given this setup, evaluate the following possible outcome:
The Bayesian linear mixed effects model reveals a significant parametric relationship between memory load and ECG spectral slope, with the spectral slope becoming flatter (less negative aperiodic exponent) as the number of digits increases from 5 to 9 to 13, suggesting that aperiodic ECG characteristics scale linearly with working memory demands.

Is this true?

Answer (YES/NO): NO